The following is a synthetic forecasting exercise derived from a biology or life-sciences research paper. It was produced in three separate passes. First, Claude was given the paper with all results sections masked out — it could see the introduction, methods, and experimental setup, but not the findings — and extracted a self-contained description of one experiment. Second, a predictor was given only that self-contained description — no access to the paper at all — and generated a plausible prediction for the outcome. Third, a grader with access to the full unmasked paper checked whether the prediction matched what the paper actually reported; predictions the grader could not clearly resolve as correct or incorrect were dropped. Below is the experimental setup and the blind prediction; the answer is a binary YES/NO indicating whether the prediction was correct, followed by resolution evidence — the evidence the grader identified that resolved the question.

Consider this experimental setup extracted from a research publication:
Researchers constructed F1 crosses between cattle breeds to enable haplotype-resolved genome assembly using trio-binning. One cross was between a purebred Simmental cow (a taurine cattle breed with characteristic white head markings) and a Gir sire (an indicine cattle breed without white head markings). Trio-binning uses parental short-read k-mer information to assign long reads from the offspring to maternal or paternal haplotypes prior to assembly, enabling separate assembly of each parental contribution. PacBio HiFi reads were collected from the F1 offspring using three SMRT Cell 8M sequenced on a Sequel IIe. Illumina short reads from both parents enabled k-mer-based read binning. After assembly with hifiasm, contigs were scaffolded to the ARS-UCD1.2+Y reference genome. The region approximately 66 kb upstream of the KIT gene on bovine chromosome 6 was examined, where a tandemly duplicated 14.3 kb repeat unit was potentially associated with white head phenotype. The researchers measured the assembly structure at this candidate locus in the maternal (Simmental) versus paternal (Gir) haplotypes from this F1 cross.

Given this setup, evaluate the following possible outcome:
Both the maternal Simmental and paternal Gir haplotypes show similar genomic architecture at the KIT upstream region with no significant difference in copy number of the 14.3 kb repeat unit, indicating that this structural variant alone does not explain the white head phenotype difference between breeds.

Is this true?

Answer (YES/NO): NO